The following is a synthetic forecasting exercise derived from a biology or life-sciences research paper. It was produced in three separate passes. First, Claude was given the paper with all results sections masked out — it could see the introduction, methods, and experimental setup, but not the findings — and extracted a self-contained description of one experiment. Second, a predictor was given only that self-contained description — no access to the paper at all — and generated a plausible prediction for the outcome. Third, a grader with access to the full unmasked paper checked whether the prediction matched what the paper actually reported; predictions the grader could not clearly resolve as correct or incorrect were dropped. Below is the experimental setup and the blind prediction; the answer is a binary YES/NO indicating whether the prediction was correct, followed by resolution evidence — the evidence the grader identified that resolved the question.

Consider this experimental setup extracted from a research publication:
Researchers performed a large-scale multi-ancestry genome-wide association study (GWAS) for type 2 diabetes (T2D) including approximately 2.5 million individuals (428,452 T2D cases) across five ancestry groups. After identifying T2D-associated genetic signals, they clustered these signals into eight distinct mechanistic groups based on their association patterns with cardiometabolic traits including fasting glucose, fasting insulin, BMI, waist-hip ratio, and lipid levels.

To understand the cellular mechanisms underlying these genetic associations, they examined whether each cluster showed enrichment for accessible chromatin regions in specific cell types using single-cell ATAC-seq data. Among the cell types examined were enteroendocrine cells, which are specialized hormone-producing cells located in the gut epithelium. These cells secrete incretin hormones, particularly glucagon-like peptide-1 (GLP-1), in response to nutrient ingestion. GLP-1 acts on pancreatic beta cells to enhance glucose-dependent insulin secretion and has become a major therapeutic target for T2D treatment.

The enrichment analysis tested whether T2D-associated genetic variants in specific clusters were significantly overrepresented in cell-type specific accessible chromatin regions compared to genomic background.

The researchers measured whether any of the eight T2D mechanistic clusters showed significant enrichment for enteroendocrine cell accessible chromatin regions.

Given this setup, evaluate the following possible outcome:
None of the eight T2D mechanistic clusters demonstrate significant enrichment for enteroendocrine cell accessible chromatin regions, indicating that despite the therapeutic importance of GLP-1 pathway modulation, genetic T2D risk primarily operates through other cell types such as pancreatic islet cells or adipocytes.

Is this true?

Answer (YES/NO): NO